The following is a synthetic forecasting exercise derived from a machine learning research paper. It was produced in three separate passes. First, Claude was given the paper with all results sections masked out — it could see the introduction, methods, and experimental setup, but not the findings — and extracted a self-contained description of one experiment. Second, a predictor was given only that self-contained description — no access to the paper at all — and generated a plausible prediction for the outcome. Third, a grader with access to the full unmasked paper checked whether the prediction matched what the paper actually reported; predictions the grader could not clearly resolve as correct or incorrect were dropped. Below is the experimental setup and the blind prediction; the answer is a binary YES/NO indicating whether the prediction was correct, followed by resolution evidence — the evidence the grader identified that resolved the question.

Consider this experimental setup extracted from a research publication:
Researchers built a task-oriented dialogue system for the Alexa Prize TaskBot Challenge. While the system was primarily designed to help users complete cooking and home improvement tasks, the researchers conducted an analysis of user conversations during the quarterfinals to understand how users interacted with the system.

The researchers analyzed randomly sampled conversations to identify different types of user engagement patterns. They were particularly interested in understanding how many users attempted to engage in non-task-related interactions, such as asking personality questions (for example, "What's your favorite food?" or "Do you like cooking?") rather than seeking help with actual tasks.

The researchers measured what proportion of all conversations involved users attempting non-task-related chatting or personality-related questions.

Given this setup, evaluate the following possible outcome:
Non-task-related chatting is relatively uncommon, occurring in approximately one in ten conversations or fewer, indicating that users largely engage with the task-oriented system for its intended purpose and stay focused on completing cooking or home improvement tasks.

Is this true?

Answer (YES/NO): YES